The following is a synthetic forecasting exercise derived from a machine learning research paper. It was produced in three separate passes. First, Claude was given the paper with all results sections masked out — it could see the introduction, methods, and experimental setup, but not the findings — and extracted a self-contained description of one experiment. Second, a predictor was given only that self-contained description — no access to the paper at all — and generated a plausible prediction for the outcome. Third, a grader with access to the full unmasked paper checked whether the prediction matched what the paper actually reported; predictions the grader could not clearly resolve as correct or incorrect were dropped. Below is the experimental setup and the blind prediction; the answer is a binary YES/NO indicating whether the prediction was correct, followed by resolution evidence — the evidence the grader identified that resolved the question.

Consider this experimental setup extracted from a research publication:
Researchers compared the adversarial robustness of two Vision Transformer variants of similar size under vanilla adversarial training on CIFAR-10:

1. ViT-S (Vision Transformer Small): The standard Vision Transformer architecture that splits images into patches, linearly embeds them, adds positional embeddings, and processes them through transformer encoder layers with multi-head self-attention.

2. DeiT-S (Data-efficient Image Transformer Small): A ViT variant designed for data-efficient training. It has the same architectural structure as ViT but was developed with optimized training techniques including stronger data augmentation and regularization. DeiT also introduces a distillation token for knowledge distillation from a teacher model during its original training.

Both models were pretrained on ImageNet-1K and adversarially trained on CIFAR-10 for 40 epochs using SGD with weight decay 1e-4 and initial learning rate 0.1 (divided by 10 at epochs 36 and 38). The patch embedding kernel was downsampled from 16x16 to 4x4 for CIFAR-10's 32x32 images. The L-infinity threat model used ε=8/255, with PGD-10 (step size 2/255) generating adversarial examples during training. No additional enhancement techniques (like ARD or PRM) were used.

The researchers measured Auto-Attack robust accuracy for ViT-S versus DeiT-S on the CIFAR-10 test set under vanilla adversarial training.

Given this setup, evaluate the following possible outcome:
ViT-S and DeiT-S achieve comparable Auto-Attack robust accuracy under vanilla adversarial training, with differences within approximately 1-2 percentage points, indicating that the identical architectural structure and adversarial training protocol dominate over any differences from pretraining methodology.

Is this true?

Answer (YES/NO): YES